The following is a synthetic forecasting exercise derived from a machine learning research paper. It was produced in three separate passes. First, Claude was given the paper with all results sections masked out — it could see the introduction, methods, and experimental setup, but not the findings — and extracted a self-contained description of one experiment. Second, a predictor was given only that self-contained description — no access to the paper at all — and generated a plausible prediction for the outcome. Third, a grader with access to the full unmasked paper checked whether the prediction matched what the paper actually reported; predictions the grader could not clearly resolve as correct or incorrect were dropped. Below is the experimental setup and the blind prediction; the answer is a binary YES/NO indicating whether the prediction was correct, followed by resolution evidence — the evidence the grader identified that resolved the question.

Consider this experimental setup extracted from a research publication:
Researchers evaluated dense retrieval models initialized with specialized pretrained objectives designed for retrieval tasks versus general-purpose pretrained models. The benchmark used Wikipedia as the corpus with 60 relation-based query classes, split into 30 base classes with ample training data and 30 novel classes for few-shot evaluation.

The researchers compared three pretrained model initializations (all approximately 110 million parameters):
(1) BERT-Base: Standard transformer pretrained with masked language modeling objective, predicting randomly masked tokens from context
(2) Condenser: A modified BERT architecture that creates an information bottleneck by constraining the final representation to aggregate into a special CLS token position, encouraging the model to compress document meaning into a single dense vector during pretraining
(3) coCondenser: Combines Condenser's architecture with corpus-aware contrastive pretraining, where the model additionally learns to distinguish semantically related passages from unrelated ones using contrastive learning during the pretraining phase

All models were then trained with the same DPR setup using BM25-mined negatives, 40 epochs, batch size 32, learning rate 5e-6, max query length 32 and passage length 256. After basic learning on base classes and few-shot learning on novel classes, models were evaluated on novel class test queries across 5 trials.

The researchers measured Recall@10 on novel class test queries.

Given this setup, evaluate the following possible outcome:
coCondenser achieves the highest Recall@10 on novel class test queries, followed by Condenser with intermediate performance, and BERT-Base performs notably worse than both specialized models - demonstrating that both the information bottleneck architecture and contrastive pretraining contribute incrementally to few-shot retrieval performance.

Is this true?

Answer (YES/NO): YES